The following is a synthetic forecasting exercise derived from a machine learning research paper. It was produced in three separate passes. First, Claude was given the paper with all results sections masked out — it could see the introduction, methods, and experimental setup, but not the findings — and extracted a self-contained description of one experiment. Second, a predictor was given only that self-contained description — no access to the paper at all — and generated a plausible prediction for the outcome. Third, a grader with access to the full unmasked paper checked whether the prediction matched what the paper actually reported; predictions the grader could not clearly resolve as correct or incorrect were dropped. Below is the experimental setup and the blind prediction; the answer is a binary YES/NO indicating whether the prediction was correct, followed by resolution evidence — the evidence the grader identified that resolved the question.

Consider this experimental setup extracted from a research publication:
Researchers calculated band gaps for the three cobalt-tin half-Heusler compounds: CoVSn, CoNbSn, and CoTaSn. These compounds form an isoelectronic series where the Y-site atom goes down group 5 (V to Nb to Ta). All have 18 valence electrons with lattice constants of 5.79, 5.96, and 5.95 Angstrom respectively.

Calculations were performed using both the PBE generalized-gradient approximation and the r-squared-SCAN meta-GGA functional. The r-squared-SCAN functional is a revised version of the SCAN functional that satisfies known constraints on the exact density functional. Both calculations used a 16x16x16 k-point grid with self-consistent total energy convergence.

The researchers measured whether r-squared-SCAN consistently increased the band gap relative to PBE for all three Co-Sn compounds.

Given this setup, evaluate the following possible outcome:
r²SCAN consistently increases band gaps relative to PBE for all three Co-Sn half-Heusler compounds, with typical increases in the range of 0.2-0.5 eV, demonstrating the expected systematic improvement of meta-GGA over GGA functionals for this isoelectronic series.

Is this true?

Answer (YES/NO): NO